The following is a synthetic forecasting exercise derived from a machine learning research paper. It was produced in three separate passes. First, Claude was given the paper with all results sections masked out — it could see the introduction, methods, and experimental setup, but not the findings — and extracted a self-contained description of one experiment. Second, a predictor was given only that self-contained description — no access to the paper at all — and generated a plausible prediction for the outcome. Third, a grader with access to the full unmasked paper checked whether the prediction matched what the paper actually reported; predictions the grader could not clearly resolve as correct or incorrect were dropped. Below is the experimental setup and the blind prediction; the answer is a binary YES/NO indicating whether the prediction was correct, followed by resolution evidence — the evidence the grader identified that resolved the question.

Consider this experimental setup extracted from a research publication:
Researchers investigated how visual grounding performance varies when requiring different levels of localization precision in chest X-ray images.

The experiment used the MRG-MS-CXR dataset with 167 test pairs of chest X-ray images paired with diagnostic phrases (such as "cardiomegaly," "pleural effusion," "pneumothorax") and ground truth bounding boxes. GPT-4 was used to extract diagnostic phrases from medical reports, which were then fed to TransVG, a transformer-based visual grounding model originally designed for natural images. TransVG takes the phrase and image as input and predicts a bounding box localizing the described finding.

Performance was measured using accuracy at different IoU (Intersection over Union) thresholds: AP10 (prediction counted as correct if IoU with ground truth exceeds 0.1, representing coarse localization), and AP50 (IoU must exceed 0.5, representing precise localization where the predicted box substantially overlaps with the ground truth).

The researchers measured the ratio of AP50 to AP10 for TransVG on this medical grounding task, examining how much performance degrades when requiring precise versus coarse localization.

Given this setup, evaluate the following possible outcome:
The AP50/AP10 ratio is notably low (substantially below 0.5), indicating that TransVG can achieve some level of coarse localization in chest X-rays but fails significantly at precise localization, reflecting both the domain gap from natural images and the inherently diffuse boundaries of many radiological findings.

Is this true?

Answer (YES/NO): YES